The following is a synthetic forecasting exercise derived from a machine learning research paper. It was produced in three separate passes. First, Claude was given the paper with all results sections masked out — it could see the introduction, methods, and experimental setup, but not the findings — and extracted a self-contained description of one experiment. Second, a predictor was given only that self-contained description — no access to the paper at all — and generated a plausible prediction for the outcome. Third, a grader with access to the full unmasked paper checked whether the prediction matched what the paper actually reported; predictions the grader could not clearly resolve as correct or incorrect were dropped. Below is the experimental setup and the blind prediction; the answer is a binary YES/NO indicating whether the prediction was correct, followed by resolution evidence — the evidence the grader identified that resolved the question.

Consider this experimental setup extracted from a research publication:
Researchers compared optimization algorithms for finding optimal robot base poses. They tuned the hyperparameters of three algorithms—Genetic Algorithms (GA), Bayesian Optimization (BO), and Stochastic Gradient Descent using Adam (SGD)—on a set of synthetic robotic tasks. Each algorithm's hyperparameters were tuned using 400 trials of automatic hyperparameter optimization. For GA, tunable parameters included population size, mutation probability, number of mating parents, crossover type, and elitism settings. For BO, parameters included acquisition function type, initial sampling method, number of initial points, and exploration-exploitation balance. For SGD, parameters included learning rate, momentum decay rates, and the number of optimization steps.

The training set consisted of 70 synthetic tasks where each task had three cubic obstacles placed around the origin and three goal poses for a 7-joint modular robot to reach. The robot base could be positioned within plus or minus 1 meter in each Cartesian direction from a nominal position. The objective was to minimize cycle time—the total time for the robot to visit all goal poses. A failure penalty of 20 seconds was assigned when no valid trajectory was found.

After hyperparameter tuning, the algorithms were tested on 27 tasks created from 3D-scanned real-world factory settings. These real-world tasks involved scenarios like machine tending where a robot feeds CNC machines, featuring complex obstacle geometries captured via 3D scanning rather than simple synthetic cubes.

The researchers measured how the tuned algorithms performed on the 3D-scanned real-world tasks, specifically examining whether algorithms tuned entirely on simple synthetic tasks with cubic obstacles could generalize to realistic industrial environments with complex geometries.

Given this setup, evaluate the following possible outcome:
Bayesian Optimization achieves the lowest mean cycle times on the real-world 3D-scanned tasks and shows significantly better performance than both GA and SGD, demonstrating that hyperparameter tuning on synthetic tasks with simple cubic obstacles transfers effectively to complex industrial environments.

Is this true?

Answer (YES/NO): NO